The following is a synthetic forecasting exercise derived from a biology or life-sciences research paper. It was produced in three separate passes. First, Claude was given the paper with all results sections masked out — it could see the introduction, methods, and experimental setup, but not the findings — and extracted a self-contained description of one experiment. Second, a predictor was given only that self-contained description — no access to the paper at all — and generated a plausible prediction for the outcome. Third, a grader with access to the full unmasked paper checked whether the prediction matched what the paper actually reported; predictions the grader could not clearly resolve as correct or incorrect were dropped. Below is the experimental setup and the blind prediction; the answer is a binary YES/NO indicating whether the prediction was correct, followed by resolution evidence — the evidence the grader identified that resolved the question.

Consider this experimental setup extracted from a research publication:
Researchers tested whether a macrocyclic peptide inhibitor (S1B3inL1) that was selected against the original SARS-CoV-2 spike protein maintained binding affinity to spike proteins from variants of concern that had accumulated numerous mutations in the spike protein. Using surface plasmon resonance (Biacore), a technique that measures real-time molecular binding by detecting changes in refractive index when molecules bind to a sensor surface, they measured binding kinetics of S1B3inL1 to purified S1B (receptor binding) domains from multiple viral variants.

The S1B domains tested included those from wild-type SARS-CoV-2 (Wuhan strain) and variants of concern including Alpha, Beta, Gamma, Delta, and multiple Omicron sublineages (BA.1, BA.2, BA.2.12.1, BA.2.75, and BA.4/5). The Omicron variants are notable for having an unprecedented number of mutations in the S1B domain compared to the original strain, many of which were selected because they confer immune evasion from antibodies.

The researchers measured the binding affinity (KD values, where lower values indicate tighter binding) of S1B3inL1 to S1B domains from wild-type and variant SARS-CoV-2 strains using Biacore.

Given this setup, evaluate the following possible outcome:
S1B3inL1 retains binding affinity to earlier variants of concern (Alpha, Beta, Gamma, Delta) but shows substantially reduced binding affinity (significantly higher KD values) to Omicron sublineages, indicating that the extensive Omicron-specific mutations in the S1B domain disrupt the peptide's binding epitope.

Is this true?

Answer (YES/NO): NO